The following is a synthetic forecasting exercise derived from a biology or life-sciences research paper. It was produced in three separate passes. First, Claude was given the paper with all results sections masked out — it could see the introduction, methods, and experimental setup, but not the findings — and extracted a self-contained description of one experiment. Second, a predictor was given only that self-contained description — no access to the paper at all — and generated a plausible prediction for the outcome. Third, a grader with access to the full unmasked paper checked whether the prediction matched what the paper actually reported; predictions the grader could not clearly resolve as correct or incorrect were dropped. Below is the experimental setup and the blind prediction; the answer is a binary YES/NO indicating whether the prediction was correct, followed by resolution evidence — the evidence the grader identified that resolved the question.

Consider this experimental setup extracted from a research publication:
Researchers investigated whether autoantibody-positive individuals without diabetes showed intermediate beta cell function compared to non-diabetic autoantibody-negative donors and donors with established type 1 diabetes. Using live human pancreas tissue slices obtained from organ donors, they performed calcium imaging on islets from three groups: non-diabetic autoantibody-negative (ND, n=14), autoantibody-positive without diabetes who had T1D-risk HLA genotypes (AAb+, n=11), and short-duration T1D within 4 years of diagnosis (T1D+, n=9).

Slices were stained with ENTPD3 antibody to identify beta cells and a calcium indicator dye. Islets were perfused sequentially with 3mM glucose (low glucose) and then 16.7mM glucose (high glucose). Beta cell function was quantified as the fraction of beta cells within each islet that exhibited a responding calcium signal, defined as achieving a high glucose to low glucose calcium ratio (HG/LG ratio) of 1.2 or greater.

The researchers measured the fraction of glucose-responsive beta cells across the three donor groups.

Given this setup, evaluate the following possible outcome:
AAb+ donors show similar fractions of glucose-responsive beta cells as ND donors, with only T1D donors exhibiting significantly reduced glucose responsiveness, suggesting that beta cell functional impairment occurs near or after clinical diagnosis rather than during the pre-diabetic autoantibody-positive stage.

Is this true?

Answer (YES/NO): YES